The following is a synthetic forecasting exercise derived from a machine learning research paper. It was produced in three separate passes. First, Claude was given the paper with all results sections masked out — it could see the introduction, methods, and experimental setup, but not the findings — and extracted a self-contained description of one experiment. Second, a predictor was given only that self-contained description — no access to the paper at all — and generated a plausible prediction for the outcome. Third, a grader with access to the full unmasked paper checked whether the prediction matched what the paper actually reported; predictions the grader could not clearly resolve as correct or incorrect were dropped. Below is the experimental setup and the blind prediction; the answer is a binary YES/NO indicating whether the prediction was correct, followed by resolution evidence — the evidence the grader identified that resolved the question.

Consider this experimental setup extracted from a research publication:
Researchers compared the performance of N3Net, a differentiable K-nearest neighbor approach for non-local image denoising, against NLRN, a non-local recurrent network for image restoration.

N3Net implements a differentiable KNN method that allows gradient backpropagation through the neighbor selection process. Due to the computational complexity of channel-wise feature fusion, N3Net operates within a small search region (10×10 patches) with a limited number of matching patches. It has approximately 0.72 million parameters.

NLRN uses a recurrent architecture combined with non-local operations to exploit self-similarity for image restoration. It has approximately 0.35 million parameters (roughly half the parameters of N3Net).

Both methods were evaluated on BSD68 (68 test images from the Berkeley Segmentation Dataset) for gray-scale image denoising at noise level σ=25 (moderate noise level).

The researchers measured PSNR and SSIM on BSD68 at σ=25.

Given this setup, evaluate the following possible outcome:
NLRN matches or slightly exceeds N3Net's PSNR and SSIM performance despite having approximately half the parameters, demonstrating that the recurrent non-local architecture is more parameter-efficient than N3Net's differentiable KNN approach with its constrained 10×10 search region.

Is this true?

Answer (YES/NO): YES